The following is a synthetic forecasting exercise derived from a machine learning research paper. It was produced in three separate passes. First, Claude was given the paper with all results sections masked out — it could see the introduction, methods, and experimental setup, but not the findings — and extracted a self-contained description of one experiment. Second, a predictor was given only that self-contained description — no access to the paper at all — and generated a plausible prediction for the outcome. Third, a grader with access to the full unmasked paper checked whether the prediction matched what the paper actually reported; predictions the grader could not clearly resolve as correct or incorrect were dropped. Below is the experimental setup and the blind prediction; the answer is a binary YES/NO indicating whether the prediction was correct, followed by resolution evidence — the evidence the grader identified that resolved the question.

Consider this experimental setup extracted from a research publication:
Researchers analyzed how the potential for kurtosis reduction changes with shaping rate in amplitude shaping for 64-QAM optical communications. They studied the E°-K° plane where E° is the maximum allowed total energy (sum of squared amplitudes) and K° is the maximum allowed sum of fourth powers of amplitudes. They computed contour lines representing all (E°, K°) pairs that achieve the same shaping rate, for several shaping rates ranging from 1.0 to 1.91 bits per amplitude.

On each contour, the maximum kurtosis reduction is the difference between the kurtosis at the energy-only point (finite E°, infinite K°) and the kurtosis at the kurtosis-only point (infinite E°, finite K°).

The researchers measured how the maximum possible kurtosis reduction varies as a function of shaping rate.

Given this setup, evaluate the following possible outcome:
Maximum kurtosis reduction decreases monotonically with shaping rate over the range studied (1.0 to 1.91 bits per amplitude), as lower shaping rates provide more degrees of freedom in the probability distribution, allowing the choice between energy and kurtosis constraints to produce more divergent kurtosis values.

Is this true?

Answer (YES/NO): YES